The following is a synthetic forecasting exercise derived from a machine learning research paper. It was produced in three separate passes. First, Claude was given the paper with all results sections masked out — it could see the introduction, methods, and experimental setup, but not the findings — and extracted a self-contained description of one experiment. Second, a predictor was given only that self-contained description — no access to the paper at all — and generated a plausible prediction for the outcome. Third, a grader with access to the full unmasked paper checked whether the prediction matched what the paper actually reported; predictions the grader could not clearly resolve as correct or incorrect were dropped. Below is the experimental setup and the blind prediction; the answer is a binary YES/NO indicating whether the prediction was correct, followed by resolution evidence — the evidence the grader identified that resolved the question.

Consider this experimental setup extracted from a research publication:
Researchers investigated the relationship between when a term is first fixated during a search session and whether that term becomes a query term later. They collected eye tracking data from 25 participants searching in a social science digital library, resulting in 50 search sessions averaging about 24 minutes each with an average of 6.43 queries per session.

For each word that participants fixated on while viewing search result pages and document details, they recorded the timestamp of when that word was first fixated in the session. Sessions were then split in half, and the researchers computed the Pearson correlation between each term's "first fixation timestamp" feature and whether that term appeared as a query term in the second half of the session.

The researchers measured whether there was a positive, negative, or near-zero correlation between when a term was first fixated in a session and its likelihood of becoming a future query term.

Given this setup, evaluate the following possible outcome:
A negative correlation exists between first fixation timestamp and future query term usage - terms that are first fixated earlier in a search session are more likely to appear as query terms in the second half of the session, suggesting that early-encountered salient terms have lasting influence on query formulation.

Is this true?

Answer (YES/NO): YES